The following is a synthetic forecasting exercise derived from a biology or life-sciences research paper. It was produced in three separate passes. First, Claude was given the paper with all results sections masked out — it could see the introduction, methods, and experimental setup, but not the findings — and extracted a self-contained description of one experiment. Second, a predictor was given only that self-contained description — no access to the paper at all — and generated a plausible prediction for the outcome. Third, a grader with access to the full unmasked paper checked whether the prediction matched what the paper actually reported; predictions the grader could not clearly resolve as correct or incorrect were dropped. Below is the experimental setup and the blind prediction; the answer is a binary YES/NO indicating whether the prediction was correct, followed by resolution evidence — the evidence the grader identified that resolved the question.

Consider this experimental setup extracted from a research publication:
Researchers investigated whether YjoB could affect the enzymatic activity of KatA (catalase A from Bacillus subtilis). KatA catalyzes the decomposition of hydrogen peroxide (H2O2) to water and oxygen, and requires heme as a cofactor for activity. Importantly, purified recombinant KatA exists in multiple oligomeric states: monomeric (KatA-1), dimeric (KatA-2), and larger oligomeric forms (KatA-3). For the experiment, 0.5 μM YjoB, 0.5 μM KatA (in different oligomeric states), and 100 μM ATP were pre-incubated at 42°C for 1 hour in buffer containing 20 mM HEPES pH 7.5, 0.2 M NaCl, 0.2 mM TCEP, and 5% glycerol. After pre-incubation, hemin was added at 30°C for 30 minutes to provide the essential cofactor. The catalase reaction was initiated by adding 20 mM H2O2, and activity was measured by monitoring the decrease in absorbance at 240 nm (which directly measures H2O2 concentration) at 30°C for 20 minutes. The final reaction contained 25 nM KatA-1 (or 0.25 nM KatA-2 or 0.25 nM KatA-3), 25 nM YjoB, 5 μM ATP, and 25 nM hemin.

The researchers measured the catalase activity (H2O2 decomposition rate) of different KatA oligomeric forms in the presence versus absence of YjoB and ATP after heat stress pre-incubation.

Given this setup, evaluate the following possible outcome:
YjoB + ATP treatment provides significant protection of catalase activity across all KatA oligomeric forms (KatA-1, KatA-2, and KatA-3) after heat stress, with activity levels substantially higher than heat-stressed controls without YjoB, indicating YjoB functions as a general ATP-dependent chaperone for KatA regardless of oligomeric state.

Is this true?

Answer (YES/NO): NO